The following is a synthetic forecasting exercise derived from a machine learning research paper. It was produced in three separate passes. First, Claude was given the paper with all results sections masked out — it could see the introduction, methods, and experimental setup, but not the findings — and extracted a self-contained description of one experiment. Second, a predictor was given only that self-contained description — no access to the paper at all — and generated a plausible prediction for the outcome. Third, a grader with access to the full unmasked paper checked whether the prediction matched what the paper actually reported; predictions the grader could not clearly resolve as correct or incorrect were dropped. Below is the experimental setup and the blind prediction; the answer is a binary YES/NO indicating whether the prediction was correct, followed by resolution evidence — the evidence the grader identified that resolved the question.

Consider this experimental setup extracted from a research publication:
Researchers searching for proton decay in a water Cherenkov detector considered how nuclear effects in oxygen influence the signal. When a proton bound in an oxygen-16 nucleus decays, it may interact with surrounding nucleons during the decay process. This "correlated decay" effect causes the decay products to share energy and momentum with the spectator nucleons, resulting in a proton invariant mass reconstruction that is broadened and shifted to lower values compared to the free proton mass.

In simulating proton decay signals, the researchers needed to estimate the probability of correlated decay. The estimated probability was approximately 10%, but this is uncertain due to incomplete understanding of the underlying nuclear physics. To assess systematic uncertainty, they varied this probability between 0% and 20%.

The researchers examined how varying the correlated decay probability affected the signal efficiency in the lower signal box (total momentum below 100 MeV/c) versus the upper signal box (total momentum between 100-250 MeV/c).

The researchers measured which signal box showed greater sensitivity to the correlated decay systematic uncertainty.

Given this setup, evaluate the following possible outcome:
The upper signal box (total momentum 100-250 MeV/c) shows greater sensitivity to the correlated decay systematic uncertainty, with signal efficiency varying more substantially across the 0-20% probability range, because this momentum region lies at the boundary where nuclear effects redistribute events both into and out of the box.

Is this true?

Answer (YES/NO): YES